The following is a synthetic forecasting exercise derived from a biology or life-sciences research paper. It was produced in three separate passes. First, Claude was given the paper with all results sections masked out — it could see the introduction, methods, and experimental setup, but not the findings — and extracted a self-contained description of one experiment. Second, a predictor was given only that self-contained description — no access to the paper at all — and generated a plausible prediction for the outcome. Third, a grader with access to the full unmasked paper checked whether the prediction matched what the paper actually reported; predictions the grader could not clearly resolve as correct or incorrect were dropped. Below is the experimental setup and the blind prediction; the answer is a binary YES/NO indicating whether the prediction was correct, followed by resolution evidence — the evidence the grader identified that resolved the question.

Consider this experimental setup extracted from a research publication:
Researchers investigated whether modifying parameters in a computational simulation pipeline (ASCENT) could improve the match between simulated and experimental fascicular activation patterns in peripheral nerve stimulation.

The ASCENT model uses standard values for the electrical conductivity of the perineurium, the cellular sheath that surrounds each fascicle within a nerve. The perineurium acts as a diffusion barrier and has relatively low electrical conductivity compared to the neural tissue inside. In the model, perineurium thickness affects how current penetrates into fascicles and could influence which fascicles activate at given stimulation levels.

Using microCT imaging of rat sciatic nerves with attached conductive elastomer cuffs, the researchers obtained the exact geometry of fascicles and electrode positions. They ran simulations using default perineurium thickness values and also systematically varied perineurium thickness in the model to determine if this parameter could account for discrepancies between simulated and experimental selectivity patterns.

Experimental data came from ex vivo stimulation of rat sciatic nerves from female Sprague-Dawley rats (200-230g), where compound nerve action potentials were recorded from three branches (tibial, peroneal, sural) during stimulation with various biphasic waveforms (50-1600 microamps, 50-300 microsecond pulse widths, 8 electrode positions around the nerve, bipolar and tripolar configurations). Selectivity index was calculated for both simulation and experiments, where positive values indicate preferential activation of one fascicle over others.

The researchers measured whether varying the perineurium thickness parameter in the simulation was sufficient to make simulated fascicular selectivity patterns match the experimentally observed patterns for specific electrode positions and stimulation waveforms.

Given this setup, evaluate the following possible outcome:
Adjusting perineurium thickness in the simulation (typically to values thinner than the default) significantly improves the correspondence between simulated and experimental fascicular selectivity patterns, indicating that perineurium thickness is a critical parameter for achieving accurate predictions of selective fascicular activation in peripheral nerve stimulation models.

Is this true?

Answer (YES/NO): NO